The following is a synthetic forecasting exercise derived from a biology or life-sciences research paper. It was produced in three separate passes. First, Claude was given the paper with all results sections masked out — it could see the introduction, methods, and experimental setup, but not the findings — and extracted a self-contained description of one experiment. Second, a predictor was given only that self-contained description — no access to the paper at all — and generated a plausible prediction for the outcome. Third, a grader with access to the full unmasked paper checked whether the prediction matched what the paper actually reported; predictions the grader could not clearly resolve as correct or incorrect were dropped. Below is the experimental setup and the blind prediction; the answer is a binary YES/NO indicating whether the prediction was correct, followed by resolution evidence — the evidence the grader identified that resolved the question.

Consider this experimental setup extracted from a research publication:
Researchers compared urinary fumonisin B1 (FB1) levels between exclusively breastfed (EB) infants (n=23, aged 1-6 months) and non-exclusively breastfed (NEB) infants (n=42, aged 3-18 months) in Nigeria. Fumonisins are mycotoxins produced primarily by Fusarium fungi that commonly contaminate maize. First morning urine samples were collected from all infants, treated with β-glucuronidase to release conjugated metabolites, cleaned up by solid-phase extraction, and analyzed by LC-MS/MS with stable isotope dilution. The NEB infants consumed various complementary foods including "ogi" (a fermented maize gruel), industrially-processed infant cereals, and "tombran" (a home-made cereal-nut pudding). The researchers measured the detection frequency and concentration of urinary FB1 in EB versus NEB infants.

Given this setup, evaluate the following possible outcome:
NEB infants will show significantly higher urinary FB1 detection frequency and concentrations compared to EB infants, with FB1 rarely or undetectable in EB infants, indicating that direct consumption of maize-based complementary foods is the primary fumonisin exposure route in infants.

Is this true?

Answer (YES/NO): NO